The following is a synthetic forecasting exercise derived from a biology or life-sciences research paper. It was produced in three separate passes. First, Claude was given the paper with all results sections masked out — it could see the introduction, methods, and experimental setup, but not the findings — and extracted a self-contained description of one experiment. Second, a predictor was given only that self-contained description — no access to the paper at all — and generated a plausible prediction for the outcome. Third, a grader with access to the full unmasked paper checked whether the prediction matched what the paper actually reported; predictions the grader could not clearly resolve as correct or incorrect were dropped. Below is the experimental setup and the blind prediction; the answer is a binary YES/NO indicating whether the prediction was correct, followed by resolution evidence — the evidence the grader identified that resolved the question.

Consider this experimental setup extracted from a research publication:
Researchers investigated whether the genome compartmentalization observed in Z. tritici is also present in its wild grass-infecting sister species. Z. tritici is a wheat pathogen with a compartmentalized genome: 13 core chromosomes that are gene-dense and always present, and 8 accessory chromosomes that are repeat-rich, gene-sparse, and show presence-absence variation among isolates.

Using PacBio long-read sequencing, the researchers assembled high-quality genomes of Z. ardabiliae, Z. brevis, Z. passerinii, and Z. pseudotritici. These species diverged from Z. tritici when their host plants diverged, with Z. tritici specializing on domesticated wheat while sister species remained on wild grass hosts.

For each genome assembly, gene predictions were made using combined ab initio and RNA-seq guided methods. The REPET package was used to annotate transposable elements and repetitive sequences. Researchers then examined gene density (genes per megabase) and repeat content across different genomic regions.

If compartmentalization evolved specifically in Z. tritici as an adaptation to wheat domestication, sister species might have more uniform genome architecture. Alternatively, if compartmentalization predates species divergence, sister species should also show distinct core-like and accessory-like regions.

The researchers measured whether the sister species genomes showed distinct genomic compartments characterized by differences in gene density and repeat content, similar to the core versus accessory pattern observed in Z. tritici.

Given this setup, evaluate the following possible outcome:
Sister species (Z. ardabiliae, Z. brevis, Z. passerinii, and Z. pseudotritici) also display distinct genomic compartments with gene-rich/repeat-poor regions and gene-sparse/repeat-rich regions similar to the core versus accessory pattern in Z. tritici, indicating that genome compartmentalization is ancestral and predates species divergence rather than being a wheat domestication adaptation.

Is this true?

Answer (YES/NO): YES